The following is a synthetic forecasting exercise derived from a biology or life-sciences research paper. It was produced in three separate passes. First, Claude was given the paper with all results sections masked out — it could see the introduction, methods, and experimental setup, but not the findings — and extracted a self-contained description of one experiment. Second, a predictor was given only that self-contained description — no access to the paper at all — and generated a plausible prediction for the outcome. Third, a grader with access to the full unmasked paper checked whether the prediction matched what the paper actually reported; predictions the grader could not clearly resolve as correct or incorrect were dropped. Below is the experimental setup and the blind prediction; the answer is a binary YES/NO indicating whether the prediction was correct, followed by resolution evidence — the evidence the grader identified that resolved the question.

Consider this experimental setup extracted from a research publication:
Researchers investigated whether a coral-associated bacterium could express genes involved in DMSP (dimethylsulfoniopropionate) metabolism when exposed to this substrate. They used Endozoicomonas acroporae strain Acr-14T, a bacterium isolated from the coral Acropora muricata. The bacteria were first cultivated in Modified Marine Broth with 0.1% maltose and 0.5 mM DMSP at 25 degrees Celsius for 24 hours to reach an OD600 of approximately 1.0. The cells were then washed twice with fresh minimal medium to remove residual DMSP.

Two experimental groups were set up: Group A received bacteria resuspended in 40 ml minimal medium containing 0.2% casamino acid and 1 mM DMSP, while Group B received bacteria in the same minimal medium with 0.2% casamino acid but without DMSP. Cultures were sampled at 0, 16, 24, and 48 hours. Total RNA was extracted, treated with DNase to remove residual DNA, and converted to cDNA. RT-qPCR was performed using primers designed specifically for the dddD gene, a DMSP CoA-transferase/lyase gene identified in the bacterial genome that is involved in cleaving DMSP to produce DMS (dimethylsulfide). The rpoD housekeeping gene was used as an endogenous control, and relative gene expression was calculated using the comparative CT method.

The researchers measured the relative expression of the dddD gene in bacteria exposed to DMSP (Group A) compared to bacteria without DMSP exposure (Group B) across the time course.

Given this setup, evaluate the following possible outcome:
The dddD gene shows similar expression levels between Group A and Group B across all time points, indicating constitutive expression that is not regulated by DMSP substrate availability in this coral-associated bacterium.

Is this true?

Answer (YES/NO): NO